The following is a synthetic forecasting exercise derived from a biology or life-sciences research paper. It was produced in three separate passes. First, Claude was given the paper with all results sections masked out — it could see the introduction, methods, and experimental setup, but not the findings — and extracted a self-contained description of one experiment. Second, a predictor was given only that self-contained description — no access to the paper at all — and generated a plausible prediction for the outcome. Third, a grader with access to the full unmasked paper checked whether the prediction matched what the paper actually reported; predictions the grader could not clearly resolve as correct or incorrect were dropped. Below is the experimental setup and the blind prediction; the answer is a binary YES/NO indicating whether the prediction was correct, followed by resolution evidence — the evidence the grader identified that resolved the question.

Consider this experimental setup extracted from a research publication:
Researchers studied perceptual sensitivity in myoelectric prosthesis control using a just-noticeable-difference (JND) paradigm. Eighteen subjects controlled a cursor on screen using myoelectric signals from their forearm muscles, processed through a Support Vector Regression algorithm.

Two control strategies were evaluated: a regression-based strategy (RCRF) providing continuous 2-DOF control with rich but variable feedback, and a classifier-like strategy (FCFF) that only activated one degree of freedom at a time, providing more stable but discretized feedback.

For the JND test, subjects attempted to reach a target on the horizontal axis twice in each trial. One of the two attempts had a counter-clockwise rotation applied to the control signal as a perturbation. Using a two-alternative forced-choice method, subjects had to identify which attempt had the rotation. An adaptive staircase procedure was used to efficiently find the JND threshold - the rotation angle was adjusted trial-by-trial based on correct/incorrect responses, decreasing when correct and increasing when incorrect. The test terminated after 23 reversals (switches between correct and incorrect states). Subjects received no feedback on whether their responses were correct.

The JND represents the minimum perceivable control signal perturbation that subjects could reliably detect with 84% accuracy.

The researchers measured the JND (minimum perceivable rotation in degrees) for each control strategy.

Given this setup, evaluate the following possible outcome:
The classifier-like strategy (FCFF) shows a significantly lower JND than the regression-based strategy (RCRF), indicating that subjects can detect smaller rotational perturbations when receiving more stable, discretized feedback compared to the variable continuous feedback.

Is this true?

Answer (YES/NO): NO